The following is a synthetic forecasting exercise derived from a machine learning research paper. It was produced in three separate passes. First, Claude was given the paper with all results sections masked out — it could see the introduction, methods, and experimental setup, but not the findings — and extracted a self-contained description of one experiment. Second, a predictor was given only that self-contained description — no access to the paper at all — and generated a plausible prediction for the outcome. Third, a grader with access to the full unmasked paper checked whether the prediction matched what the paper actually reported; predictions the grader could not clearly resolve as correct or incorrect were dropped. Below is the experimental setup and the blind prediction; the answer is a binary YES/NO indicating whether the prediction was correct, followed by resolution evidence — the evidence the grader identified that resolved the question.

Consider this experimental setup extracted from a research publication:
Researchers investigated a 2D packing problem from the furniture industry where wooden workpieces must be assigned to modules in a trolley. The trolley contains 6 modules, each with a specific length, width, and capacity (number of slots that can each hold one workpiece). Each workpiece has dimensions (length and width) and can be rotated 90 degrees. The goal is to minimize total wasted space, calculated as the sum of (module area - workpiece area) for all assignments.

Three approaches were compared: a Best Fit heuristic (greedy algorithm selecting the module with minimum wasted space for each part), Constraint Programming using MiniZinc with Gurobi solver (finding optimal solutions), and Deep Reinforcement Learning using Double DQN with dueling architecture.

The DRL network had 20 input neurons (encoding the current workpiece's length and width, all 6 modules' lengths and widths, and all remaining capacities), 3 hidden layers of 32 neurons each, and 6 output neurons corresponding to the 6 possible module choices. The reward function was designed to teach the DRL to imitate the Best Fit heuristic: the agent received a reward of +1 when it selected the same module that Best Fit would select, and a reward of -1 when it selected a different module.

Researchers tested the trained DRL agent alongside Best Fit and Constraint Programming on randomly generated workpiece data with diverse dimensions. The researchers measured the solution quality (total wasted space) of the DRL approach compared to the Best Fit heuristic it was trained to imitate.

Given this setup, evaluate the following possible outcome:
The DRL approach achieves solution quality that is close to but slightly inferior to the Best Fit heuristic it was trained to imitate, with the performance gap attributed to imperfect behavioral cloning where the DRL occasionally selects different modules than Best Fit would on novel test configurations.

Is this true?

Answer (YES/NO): NO